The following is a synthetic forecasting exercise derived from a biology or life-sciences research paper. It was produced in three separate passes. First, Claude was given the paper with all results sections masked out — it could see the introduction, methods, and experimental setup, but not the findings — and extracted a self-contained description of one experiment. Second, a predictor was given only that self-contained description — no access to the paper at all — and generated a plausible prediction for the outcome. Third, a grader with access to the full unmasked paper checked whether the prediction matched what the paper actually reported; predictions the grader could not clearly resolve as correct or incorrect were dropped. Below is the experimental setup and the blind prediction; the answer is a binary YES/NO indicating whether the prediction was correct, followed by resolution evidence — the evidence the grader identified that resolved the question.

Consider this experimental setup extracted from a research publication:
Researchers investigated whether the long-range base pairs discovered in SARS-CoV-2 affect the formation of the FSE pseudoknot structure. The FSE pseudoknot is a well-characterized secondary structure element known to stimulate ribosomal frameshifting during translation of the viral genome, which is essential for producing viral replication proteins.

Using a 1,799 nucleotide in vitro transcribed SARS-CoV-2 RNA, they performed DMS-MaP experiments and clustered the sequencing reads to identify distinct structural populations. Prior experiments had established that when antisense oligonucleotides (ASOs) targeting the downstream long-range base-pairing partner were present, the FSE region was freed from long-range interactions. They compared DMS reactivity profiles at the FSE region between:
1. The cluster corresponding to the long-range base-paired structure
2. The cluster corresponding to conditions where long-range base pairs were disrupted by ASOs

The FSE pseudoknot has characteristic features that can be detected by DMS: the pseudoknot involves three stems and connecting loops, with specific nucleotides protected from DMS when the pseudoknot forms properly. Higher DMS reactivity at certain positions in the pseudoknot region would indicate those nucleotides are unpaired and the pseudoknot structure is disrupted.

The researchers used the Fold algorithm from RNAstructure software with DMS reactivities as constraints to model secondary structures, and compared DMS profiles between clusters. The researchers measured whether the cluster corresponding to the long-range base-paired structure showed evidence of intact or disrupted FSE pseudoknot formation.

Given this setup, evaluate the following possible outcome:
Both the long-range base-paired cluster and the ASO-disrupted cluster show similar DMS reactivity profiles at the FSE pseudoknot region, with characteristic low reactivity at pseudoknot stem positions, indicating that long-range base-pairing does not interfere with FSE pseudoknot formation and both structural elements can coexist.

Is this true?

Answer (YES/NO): NO